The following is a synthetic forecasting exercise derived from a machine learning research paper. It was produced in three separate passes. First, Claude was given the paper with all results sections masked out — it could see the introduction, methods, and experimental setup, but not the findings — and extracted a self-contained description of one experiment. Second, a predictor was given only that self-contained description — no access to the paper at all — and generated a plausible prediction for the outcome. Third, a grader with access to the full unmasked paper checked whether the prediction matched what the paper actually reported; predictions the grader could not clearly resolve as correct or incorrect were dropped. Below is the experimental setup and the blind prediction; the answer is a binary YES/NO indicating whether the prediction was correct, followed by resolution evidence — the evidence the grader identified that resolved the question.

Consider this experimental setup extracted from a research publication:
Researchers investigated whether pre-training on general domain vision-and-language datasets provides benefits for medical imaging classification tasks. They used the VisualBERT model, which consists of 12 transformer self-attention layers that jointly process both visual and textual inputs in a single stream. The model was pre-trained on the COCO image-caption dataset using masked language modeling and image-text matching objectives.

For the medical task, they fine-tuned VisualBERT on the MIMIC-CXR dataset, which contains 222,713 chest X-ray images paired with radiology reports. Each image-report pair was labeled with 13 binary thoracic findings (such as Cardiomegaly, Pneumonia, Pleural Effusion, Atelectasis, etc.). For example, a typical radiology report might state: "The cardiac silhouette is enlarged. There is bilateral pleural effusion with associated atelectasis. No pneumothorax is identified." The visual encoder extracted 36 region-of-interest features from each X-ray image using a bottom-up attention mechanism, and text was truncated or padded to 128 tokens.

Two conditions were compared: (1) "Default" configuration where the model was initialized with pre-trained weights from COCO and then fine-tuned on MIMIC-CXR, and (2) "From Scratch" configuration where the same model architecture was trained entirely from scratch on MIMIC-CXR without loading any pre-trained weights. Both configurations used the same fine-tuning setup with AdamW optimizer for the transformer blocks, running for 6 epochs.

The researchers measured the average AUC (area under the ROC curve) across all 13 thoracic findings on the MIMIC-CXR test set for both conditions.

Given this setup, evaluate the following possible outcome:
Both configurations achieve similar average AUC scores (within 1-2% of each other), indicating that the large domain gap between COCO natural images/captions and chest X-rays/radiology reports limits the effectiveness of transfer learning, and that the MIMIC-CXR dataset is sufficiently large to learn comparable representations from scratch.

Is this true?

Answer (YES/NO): NO